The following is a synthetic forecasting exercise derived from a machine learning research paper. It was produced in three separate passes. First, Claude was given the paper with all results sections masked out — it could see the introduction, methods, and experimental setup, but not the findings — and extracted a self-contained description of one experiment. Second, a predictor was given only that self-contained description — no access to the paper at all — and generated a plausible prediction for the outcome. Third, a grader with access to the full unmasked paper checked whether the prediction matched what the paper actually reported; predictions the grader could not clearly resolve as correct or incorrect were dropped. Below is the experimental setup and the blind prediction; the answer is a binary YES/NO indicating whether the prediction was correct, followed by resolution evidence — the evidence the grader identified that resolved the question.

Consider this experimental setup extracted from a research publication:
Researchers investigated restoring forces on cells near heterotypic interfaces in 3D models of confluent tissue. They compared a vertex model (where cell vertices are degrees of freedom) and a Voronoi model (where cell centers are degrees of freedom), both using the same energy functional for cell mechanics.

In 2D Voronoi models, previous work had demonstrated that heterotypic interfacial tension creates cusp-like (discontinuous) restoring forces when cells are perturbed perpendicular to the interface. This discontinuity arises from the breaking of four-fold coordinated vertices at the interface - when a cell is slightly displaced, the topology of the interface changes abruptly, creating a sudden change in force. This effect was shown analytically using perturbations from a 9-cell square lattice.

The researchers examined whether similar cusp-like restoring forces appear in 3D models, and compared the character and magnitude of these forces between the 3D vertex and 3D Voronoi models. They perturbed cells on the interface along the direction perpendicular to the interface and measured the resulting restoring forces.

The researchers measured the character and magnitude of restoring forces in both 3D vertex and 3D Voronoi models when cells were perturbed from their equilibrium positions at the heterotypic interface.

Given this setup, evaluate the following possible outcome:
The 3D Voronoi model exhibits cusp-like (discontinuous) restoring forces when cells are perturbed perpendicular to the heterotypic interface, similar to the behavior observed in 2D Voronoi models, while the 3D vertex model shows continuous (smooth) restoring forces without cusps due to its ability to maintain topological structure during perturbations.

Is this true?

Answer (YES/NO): NO